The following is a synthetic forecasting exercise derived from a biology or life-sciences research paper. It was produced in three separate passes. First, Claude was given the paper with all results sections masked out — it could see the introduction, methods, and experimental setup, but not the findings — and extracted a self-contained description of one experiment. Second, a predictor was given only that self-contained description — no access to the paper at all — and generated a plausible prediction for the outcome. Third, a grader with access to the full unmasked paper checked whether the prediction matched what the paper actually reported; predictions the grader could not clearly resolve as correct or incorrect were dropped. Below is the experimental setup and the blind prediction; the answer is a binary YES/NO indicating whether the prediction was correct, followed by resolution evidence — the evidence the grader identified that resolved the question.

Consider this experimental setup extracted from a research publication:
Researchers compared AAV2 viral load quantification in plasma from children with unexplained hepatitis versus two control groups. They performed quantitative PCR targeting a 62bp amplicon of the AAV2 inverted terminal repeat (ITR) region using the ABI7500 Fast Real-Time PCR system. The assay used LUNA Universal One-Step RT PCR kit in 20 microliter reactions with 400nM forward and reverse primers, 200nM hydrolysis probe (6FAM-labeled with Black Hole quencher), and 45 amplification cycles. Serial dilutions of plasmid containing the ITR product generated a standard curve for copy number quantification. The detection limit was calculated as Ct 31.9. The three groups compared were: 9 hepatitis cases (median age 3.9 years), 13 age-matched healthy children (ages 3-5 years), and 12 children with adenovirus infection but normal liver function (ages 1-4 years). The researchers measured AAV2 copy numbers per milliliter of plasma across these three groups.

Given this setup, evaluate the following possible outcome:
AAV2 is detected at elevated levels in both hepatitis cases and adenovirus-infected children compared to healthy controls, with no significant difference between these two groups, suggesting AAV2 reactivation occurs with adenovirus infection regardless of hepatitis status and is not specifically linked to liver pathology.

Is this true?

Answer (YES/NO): NO